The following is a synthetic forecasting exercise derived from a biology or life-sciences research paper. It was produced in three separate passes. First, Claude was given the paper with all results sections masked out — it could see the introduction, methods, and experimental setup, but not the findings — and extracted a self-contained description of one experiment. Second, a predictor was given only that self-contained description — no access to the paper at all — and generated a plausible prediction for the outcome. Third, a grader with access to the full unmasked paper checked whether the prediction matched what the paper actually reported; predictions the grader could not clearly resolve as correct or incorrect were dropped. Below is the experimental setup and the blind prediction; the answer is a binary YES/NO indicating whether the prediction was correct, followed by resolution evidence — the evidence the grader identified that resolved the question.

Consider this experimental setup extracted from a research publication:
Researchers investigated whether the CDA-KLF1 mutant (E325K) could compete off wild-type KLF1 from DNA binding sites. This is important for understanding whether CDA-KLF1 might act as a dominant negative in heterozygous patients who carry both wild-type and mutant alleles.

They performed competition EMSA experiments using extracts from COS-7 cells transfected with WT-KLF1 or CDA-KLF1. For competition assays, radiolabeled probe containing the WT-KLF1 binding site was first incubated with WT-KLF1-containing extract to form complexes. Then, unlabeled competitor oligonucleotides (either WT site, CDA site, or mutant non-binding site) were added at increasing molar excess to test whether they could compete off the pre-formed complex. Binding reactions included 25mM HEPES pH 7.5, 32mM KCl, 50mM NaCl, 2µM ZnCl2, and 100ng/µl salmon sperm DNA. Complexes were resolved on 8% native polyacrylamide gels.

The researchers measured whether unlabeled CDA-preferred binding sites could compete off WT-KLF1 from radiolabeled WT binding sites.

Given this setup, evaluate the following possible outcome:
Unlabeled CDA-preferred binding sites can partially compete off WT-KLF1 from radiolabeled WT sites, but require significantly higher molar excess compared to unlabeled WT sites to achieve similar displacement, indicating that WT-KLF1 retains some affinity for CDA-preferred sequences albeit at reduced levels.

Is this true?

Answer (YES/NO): NO